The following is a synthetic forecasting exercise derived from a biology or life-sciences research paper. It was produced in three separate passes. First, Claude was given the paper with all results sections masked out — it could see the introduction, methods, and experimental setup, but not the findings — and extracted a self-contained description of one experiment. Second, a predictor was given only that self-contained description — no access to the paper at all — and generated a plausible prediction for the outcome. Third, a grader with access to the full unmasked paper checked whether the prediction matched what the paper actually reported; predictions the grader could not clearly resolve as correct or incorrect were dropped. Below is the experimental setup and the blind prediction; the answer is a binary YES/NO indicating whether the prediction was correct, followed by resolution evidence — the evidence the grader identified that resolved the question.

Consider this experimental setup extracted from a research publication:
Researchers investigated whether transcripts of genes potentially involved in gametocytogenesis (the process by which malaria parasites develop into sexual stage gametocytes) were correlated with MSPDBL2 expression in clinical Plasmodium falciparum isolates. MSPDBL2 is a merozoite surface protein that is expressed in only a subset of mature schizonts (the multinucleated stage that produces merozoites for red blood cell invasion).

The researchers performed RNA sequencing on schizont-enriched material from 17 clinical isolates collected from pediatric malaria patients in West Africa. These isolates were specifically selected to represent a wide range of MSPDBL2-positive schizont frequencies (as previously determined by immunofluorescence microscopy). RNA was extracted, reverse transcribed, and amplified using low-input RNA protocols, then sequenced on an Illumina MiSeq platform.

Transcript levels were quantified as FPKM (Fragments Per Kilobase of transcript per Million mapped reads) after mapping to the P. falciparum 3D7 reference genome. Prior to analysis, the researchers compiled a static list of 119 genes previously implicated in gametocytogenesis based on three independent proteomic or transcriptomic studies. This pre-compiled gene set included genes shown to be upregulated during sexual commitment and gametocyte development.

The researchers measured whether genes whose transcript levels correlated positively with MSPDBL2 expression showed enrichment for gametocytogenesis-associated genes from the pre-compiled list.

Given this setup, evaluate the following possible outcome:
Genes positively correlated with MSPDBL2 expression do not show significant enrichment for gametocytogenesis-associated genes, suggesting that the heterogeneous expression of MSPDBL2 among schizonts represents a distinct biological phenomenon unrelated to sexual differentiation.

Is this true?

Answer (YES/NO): NO